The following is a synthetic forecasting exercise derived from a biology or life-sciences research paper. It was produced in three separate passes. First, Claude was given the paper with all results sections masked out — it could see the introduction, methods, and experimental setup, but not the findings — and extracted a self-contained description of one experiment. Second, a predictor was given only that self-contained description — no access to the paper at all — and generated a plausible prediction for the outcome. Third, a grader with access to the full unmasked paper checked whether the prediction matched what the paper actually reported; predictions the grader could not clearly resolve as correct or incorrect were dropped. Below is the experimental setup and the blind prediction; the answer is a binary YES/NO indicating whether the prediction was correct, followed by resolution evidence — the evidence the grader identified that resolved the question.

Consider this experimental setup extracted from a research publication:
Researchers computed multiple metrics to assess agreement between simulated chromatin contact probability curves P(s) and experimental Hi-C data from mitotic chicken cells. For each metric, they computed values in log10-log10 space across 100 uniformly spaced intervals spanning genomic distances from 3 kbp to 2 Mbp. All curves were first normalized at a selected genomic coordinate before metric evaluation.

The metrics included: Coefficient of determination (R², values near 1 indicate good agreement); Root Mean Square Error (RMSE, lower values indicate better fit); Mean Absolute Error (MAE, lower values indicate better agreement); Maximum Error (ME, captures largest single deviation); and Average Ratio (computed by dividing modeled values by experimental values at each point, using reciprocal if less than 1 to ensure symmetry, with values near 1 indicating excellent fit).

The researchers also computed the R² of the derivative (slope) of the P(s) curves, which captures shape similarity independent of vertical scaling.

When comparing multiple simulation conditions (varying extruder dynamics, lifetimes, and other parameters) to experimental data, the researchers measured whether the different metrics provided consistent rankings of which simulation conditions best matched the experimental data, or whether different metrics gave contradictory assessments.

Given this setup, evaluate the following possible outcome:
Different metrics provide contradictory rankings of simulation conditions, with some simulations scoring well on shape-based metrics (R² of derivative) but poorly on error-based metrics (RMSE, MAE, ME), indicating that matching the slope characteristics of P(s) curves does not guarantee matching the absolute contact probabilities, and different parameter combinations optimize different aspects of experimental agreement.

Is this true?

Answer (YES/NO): NO